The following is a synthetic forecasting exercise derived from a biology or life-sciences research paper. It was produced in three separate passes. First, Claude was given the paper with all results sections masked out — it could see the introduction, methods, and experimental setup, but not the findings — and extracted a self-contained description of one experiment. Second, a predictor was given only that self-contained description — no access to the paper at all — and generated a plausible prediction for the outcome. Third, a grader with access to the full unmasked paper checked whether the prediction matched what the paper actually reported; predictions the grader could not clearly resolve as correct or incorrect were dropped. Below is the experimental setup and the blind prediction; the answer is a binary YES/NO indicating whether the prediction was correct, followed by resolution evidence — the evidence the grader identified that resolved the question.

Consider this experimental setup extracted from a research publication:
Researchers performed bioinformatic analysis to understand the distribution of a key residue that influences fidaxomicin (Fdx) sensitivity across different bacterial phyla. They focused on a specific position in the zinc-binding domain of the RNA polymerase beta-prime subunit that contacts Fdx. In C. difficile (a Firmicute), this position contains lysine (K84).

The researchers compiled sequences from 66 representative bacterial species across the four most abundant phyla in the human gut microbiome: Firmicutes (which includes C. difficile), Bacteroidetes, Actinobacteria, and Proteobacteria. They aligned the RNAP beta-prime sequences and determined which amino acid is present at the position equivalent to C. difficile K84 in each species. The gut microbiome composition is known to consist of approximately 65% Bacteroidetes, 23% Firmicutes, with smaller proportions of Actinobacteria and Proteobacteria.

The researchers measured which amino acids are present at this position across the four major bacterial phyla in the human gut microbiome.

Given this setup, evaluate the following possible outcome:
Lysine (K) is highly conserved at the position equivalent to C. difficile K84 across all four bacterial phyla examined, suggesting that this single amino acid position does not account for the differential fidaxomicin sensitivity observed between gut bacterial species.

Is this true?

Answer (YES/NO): NO